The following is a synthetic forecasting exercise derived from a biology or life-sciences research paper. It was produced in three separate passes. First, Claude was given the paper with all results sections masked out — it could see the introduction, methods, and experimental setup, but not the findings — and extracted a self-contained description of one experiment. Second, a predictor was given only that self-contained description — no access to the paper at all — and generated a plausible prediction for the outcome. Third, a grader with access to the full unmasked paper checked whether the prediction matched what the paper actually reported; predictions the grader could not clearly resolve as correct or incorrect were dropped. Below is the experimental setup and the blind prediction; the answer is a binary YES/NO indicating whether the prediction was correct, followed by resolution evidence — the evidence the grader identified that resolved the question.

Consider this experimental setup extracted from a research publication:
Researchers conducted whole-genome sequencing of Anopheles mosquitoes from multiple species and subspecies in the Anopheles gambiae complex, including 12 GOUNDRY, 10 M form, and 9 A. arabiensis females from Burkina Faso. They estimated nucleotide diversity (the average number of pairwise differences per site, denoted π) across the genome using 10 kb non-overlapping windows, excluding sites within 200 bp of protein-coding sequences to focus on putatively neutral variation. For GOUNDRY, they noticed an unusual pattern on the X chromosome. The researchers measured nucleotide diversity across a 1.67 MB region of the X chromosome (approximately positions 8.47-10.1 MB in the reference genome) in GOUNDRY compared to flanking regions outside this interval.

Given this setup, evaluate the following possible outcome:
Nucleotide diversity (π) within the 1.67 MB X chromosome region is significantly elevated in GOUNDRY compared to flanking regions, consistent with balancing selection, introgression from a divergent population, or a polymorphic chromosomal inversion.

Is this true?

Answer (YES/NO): NO